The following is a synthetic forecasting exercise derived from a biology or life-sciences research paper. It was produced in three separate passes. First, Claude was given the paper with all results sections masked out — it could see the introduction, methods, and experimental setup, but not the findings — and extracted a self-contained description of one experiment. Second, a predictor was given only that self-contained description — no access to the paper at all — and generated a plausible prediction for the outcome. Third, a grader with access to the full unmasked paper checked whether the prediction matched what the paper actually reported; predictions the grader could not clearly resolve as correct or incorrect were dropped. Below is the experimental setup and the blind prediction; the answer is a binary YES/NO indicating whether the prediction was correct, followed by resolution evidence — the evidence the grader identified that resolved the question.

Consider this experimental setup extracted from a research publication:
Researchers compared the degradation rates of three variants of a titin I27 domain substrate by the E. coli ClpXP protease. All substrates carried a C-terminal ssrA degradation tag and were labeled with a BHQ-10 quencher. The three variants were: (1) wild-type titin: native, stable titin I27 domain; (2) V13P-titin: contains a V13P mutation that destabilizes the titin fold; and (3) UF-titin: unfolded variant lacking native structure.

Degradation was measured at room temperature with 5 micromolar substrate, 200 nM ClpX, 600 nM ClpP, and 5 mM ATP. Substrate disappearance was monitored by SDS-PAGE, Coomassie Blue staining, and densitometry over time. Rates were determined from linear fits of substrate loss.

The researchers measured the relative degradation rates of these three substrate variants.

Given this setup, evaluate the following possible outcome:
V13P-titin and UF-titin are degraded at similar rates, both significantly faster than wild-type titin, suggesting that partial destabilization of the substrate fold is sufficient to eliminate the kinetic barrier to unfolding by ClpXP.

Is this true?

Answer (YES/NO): NO